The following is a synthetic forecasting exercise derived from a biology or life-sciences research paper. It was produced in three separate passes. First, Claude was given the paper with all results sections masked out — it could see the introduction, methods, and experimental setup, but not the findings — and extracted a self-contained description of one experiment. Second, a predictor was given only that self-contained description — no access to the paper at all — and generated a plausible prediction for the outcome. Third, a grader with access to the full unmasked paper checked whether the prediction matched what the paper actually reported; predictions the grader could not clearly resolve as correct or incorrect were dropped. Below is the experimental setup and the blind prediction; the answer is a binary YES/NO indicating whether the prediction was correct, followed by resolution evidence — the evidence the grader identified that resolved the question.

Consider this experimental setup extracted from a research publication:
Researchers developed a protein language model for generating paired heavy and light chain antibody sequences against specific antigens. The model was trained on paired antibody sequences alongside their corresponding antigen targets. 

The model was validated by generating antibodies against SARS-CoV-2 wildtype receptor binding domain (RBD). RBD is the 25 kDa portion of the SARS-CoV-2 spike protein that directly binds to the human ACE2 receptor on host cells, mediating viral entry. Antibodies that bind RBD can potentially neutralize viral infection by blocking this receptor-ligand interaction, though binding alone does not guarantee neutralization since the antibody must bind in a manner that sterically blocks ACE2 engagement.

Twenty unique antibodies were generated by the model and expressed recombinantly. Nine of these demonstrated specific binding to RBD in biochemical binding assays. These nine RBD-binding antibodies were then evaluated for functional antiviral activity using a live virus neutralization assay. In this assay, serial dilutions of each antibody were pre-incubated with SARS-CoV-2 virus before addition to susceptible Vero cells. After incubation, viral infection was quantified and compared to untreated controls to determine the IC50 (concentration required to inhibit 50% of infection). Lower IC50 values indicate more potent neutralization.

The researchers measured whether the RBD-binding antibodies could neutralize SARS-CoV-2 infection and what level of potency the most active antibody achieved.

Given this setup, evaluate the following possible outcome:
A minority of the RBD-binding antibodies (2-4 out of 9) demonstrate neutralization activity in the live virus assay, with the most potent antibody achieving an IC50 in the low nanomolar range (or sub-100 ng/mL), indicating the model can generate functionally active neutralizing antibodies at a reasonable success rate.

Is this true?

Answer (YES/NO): YES